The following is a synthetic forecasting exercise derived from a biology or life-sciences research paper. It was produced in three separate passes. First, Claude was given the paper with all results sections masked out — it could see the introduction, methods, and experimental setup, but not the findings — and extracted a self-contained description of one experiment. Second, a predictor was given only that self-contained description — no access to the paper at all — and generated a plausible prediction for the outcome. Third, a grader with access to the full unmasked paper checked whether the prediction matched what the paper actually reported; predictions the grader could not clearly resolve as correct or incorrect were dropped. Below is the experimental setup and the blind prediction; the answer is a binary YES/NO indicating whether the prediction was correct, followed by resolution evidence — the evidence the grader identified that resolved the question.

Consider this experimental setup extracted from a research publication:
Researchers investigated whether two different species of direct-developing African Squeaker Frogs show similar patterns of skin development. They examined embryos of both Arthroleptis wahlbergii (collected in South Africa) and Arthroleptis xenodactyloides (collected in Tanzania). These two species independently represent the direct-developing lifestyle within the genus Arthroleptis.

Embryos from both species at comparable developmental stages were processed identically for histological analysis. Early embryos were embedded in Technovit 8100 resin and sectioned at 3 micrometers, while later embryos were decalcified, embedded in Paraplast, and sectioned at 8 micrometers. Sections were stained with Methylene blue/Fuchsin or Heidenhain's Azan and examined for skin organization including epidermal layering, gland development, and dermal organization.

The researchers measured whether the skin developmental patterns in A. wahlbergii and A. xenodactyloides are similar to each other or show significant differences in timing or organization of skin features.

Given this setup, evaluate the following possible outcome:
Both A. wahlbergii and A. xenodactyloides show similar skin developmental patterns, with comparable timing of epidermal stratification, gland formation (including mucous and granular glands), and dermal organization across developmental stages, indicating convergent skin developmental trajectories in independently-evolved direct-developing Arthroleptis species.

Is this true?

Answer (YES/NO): YES